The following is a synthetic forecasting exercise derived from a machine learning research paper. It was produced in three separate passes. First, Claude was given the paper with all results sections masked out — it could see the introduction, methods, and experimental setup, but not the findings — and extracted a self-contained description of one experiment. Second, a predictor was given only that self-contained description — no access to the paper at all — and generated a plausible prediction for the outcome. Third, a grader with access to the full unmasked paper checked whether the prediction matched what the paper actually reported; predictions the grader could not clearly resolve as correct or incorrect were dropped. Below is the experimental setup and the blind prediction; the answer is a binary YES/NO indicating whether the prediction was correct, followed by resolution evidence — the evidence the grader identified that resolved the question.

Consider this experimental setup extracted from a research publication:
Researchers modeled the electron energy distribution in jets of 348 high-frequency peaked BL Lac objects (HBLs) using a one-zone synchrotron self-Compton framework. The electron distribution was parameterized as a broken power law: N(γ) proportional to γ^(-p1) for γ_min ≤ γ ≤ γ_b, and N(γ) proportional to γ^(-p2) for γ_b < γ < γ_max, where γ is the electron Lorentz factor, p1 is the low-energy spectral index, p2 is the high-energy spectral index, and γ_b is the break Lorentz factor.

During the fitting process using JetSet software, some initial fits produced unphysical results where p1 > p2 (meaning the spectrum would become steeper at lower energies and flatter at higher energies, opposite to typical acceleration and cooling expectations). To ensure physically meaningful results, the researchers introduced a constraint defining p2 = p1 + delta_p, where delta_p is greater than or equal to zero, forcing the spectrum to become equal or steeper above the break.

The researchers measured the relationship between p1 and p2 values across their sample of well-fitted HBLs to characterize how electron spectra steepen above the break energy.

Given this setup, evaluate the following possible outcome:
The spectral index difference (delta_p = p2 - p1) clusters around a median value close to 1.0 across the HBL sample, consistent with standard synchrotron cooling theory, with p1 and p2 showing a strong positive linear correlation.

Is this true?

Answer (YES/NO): NO